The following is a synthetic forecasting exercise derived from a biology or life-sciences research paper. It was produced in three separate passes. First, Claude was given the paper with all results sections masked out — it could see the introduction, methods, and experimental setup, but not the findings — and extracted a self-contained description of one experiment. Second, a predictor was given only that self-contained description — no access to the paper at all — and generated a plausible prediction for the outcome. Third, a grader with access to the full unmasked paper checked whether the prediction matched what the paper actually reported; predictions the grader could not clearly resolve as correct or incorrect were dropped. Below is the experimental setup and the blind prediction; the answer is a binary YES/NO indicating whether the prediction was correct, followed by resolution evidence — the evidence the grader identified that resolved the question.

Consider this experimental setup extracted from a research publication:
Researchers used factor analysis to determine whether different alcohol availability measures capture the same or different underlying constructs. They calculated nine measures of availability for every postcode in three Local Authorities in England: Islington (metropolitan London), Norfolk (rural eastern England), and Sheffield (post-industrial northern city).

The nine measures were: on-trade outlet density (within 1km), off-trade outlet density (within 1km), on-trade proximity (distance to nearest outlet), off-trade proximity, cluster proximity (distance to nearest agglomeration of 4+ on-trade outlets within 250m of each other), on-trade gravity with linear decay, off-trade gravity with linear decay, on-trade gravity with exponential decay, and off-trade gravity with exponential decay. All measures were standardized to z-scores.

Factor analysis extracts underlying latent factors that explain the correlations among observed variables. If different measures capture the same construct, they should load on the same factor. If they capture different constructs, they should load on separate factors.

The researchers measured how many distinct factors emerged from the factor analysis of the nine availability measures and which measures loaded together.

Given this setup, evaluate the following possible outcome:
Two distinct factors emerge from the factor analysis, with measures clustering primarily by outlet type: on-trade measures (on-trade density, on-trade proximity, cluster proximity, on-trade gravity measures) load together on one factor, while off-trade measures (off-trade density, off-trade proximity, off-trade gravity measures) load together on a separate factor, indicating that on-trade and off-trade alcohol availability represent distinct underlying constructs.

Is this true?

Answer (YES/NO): NO